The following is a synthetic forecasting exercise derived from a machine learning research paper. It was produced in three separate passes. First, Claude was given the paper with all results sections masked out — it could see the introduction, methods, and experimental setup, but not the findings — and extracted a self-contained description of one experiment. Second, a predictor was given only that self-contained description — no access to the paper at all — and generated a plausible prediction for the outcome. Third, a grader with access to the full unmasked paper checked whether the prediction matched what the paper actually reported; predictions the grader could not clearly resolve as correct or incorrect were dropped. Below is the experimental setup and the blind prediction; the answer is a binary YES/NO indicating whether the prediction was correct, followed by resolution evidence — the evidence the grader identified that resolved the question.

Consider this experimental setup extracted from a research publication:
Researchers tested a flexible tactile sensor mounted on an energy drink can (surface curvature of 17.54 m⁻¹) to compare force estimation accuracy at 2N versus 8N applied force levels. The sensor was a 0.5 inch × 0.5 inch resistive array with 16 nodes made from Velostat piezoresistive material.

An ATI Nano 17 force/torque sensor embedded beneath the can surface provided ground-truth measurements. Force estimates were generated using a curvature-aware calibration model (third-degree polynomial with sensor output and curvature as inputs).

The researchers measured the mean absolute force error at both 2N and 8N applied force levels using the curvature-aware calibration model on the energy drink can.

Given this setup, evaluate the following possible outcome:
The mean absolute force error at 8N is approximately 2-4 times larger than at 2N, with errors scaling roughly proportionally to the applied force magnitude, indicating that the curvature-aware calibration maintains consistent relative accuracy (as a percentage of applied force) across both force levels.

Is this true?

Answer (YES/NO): YES